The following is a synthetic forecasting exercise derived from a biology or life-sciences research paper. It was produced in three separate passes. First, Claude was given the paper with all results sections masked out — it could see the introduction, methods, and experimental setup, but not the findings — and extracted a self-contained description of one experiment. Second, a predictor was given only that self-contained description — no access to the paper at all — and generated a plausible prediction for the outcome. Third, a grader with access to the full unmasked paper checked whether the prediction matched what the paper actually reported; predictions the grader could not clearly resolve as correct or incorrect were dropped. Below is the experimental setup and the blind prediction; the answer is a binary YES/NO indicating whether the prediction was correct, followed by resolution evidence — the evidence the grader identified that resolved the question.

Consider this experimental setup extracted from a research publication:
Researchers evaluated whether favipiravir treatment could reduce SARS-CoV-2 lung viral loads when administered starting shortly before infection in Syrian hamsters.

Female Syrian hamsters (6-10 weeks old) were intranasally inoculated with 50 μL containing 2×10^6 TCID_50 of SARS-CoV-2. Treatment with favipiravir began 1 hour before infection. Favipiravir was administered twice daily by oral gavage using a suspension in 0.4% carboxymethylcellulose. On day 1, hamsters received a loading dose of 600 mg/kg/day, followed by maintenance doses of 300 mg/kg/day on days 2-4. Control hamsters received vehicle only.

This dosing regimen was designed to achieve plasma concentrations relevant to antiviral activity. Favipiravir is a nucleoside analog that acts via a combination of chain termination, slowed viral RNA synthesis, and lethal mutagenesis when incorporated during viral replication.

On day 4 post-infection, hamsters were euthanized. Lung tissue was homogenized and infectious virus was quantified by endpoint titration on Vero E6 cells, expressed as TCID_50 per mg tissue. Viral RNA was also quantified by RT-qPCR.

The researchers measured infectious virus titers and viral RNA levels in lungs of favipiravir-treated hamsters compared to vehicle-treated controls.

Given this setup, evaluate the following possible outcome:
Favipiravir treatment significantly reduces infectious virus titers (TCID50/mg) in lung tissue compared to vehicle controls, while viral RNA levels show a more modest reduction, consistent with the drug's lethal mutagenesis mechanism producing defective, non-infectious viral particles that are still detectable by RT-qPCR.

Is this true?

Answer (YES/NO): NO